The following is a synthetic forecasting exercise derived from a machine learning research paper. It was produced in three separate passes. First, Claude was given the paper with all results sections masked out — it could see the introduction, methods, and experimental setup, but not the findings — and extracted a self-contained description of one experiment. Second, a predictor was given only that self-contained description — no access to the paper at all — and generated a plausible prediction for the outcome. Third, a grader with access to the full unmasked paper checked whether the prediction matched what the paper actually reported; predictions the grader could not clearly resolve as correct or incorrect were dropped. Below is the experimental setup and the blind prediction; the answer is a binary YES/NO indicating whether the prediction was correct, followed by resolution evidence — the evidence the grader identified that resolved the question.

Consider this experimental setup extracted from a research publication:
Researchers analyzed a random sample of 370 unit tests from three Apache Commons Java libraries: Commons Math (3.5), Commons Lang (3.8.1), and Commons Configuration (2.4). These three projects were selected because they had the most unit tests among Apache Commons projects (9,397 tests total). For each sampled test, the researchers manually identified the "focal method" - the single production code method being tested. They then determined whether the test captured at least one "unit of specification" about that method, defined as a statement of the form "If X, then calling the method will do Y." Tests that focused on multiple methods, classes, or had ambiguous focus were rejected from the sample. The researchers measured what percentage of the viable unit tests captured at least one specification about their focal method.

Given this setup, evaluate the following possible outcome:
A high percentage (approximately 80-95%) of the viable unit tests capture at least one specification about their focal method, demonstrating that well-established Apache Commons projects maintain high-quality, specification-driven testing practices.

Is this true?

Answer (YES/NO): NO